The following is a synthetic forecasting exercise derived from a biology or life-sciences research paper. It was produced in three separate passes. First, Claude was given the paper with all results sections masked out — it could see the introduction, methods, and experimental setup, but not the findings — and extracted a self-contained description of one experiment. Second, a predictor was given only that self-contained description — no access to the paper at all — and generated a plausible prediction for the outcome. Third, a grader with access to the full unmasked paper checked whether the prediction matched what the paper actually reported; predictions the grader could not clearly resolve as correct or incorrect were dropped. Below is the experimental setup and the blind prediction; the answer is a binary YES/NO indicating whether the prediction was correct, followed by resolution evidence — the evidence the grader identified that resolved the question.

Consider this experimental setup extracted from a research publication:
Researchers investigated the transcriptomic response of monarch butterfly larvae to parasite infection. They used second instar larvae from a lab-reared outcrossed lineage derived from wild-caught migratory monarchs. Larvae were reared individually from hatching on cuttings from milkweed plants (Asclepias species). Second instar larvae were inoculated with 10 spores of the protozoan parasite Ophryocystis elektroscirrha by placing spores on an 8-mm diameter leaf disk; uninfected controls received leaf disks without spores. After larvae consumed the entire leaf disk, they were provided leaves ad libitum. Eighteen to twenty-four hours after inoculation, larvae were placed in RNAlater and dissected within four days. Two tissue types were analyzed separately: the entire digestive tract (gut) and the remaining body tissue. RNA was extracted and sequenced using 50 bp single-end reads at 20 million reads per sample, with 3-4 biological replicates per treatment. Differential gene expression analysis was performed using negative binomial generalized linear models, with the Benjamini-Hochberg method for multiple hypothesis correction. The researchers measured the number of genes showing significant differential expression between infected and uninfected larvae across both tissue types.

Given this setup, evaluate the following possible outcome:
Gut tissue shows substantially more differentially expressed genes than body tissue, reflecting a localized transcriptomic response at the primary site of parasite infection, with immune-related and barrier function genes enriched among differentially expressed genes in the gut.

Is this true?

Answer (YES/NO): NO